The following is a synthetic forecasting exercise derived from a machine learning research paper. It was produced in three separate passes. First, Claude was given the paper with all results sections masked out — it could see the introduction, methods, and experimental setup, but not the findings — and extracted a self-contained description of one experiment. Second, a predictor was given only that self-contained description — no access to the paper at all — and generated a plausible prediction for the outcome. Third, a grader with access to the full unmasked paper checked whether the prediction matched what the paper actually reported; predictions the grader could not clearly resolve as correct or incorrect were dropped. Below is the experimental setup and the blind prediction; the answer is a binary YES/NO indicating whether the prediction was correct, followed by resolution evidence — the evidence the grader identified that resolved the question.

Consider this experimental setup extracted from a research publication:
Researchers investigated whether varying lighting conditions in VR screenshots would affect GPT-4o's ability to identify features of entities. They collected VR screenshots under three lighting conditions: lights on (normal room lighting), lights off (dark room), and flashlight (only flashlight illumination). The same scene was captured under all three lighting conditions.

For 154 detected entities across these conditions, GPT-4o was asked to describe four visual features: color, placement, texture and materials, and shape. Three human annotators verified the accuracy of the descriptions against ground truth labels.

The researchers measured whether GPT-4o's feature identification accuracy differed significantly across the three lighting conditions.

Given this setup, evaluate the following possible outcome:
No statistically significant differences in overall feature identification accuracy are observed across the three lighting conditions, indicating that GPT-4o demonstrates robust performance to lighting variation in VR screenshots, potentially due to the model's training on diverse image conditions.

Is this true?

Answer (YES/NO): YES